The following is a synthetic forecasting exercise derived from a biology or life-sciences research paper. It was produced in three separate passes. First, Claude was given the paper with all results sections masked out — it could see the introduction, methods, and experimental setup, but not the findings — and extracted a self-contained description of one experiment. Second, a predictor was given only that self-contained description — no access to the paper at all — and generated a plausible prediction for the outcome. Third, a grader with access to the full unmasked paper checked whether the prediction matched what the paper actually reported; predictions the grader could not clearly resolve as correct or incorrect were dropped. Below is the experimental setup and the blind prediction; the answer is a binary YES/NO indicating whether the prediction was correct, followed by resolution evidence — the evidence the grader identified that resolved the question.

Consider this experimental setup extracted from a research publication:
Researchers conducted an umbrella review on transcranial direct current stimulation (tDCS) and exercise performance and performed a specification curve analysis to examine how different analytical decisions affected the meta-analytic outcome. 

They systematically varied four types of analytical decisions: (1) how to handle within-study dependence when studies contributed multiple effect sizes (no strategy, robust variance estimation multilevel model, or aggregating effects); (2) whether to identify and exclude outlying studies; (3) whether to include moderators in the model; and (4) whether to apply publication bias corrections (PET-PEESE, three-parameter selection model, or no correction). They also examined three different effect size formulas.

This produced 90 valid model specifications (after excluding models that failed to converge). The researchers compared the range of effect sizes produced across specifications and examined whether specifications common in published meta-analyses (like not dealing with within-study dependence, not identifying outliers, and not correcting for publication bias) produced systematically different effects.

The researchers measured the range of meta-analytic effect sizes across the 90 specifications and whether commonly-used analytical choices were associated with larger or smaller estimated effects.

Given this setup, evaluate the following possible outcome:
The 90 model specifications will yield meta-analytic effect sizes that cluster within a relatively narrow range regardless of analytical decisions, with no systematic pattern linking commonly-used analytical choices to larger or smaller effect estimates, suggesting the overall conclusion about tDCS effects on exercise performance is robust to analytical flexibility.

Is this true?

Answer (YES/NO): NO